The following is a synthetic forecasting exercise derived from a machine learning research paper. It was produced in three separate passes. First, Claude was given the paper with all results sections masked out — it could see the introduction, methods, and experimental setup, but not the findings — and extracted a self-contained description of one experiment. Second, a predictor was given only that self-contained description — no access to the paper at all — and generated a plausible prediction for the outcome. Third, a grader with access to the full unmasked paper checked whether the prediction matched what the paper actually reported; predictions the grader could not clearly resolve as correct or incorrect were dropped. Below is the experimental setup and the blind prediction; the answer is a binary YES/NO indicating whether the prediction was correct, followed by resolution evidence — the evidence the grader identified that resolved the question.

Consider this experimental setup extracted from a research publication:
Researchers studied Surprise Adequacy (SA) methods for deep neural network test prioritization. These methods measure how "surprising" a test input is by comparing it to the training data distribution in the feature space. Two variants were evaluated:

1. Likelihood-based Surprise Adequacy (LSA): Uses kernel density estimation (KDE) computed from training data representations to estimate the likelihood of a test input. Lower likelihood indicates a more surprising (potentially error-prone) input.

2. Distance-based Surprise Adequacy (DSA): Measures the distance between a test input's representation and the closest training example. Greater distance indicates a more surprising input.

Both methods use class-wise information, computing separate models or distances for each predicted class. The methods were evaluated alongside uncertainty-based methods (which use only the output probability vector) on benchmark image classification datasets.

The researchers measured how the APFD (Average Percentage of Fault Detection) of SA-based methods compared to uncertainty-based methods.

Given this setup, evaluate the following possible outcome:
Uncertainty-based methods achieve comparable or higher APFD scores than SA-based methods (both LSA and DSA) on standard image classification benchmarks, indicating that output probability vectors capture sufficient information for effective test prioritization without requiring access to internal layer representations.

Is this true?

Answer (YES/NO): YES